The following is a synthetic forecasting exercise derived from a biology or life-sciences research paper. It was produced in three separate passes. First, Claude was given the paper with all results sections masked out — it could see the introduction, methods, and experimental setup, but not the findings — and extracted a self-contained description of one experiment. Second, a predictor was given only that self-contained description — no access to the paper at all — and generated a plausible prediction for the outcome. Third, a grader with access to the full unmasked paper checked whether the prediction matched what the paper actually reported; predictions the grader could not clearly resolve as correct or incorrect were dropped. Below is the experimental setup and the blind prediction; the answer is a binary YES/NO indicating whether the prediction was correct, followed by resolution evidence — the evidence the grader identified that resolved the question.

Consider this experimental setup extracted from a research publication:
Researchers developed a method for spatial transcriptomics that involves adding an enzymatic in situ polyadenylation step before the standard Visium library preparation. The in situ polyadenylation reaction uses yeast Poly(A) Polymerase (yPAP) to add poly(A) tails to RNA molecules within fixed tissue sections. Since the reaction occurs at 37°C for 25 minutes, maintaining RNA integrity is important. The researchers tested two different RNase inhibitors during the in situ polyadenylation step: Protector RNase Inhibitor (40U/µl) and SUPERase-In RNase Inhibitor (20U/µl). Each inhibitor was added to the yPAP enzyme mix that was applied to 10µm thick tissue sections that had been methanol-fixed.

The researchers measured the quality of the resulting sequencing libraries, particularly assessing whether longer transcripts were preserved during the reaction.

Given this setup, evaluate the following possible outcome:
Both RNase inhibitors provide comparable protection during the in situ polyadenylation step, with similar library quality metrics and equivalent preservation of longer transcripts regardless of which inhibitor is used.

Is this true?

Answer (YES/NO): NO